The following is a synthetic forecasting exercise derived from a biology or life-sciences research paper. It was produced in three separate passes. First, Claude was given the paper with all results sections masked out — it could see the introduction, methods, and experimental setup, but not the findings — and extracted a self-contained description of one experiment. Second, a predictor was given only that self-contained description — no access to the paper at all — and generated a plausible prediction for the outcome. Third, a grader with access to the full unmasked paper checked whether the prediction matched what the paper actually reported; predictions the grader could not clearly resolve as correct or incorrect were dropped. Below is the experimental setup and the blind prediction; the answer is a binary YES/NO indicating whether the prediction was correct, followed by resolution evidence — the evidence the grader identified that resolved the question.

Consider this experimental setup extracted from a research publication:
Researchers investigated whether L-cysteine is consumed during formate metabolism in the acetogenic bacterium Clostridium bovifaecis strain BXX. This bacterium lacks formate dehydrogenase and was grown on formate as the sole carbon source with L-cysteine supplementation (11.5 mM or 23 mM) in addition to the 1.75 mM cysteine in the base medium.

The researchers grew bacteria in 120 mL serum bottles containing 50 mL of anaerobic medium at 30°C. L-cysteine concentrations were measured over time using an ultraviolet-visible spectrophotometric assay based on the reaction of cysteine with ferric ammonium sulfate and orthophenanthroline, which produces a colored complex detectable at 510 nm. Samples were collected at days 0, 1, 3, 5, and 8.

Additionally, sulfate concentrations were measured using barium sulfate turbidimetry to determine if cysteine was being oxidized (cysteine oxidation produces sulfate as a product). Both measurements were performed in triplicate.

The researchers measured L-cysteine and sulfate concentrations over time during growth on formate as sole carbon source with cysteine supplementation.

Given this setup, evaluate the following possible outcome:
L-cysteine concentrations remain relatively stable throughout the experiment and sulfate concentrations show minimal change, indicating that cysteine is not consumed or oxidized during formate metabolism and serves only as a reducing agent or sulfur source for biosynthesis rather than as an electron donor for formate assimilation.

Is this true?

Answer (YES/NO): NO